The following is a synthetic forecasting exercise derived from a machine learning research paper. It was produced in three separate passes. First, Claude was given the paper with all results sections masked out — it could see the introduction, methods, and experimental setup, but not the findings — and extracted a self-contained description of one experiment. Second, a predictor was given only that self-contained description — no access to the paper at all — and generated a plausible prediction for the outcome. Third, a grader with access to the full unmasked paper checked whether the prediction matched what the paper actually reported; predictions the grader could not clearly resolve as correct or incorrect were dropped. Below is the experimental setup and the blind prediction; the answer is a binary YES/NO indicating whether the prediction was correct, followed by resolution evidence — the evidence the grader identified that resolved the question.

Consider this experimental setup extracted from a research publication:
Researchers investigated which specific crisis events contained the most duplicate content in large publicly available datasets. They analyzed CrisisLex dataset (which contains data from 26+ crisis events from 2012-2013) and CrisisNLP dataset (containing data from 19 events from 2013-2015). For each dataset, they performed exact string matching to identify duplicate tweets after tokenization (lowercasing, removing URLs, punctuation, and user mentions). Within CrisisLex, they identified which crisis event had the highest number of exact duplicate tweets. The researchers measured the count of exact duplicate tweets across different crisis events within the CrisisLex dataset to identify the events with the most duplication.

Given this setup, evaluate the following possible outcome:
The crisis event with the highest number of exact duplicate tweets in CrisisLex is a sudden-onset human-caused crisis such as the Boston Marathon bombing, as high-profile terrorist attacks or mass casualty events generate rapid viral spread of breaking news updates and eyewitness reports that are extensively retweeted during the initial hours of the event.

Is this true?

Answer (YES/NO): NO